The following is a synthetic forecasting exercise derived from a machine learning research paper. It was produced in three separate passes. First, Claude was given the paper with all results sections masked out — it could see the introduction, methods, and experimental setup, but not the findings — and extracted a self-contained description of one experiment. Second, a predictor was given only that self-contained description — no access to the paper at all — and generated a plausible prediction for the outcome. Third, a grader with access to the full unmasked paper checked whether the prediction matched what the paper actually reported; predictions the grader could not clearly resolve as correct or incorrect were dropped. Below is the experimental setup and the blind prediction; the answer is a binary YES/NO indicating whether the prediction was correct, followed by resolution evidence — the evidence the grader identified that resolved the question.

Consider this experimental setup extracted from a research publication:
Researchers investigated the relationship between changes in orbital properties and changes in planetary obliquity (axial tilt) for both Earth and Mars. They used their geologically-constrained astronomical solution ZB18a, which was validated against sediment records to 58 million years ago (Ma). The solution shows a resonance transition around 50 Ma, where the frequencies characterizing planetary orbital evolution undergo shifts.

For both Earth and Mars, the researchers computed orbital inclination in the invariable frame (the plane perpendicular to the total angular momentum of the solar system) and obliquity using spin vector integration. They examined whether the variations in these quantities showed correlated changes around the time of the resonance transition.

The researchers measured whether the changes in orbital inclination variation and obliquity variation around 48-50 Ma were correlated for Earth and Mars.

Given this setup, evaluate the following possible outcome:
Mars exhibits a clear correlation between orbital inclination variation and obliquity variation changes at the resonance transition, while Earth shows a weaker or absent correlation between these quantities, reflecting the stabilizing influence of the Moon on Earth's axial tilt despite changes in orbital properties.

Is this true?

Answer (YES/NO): NO